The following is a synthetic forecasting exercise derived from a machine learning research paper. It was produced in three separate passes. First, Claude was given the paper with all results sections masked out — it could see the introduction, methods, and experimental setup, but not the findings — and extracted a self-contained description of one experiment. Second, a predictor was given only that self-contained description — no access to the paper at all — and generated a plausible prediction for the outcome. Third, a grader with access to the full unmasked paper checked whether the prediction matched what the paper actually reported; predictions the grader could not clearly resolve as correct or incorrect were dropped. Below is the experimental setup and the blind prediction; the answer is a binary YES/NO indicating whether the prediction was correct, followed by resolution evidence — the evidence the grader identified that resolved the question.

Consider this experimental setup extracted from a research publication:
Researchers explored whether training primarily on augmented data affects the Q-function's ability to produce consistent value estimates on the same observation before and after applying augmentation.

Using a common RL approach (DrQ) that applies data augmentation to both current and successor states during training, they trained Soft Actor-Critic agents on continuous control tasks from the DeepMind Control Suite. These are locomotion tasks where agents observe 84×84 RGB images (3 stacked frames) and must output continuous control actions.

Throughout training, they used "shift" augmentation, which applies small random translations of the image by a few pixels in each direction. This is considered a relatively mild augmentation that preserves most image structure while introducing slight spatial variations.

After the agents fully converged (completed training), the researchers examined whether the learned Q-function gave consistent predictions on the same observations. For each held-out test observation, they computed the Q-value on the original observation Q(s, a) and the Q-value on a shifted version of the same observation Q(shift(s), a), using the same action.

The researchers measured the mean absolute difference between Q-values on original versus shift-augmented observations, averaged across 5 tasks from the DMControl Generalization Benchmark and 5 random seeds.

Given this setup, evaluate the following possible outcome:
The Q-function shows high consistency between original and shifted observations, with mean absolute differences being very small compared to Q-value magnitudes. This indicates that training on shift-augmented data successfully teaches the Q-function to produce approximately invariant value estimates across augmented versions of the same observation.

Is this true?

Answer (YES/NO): NO